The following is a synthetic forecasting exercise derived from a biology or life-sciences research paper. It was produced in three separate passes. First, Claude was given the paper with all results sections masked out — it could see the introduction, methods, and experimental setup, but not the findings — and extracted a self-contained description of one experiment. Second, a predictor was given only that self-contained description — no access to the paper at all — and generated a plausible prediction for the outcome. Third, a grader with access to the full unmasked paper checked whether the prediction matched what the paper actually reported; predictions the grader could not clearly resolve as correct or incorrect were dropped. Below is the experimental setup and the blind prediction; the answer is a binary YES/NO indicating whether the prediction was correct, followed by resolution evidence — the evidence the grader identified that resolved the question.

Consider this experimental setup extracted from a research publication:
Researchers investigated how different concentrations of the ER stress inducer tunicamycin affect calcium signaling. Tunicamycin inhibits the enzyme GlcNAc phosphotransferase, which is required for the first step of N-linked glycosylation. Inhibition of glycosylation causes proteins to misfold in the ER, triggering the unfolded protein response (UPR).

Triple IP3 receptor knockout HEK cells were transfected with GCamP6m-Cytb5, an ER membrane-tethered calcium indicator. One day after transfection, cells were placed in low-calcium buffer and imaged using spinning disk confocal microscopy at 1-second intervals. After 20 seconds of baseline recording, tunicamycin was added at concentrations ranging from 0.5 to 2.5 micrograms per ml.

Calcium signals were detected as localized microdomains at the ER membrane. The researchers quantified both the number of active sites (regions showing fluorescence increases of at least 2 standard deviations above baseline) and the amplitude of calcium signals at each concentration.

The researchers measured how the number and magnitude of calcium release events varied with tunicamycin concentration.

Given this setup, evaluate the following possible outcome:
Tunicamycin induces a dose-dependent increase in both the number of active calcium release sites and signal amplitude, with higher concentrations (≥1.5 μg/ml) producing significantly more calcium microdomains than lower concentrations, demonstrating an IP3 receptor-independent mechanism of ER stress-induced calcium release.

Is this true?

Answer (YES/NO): NO